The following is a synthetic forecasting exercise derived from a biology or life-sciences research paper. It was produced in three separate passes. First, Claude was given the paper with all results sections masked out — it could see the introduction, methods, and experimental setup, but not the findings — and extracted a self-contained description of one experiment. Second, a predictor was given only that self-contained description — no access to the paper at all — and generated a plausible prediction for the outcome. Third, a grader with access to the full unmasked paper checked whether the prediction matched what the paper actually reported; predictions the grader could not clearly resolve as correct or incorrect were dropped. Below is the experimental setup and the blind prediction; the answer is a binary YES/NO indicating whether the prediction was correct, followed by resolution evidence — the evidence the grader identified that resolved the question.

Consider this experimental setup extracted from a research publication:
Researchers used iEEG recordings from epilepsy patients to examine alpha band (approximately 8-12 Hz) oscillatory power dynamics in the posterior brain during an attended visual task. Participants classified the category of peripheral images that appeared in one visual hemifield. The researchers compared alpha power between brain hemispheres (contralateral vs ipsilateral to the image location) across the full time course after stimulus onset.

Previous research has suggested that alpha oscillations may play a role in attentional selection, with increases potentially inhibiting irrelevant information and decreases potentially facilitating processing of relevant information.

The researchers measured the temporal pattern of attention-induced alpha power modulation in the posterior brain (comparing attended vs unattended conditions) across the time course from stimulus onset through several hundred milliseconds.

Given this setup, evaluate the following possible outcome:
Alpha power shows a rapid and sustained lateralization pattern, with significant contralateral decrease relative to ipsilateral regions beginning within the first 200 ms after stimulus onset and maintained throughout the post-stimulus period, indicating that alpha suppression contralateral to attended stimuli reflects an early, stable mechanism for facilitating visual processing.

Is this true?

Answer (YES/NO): NO